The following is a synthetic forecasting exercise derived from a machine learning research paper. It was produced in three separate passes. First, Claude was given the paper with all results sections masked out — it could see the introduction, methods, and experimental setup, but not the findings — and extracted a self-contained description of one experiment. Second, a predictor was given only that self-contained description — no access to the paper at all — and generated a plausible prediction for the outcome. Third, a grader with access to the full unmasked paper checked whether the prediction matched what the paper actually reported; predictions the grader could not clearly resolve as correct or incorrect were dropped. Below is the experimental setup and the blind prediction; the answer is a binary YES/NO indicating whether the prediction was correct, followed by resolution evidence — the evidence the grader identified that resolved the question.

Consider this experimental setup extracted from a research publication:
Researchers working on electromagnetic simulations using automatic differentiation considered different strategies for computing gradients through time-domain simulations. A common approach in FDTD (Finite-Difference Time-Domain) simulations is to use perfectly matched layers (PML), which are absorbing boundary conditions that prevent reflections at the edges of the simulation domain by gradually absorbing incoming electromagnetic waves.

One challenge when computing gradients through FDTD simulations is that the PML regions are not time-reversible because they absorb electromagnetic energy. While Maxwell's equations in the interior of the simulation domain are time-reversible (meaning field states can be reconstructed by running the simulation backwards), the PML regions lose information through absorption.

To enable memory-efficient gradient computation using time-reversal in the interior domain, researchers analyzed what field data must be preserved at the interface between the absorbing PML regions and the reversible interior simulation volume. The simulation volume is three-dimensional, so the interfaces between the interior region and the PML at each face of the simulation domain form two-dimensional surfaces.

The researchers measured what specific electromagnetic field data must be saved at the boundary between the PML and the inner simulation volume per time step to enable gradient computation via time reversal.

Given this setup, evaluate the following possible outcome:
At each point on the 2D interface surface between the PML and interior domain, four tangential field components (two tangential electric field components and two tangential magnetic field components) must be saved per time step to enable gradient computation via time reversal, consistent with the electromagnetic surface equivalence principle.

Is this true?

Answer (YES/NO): NO